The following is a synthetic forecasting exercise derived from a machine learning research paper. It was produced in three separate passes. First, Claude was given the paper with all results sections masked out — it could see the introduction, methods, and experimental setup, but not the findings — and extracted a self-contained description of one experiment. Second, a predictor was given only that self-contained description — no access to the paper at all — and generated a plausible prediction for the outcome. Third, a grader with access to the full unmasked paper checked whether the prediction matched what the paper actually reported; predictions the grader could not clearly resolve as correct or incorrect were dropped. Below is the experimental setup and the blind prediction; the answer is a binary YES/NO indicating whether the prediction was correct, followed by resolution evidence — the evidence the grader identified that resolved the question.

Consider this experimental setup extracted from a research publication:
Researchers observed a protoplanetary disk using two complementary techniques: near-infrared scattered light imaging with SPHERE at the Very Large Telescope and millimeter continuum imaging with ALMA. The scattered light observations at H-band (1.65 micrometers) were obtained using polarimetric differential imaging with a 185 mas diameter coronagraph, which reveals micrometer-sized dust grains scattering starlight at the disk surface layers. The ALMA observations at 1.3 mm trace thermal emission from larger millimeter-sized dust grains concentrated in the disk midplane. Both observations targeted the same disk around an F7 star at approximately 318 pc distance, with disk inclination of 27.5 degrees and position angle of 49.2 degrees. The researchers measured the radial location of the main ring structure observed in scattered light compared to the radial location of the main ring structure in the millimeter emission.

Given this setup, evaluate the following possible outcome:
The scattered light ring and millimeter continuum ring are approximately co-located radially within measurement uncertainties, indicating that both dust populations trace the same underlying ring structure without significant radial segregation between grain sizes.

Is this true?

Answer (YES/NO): NO